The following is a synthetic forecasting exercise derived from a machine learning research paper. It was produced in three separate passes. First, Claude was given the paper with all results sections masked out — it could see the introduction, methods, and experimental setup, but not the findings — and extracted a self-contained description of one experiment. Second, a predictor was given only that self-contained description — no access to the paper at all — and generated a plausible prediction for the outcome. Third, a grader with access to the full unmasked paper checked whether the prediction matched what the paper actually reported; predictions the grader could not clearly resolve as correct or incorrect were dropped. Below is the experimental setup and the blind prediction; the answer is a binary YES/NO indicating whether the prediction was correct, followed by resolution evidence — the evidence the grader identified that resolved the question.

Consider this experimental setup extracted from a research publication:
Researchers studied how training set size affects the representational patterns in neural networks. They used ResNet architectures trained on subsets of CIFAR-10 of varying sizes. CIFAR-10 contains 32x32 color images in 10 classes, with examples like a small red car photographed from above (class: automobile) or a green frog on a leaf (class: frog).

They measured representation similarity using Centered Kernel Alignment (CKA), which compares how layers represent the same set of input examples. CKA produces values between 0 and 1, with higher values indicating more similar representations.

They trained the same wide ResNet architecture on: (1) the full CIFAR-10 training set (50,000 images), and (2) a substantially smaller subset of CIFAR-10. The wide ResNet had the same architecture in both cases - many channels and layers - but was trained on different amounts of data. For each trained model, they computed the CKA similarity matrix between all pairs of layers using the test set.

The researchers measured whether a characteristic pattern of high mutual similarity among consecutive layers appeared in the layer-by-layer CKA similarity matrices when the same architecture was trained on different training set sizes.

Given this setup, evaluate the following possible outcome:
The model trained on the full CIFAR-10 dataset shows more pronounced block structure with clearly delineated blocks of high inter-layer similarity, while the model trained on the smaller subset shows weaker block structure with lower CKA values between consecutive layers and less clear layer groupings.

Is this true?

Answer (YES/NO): NO